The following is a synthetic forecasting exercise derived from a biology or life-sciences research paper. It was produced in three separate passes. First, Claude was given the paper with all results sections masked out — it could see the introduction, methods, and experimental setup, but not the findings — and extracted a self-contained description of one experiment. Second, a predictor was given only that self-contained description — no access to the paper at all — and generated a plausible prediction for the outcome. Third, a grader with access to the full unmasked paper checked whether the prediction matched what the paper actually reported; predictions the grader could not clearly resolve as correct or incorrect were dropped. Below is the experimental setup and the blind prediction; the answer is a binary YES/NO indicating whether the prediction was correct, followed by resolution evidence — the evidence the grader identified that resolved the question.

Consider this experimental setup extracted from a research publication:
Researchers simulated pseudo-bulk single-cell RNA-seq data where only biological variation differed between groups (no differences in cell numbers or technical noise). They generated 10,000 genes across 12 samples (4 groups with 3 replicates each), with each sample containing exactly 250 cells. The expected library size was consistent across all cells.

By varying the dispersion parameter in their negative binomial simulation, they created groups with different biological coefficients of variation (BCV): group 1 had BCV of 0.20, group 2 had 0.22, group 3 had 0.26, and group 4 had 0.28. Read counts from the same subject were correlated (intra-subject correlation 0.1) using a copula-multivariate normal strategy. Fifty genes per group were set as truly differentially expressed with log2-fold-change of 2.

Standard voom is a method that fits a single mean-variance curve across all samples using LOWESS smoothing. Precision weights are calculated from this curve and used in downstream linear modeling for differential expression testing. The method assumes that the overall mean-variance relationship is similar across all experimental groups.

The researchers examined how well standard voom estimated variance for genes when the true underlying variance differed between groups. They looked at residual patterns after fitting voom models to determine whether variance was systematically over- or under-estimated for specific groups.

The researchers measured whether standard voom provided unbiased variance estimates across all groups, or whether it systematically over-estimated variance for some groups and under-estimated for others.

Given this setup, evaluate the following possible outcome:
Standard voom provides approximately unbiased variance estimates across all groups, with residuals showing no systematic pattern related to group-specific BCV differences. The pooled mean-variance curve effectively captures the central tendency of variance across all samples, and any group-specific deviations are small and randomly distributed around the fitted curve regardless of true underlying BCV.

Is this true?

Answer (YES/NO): NO